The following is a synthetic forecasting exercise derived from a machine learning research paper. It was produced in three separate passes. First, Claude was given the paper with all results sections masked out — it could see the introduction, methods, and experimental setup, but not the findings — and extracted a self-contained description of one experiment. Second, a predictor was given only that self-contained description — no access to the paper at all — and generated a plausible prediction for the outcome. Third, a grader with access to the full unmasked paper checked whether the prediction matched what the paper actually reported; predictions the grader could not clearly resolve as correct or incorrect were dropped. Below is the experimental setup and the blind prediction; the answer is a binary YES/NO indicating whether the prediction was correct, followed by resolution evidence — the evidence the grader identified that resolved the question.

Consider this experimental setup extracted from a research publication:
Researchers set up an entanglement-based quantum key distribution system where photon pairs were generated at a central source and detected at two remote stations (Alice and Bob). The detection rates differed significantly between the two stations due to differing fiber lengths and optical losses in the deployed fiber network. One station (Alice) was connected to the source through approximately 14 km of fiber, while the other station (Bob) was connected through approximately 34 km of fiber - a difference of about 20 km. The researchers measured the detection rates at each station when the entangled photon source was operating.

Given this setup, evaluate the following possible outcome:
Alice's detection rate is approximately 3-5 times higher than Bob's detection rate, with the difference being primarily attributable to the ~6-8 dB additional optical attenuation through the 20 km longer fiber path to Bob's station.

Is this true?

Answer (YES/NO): YES